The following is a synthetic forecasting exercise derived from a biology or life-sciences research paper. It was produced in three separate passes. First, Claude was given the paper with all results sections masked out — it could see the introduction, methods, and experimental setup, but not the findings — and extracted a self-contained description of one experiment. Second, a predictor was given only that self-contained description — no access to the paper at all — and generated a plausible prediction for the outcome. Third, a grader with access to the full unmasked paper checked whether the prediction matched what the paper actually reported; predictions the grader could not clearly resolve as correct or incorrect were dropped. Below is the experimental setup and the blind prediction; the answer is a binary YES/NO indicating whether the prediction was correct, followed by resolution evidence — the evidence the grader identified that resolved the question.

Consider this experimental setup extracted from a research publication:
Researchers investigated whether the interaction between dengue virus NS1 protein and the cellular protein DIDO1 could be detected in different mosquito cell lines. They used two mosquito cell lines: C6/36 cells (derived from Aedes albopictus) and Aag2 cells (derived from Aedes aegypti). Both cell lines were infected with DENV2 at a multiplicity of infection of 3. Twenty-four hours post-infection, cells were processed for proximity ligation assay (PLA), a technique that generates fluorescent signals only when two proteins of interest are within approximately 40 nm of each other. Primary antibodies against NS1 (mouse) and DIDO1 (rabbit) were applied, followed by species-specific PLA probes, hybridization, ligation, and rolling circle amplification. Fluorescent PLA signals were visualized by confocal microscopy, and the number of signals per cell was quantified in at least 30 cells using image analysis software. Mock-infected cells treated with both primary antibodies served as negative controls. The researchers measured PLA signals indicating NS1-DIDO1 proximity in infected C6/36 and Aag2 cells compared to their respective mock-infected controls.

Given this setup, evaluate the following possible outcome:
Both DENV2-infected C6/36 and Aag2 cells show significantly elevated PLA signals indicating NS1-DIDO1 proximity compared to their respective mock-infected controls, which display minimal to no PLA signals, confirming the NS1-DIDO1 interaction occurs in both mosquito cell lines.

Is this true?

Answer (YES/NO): YES